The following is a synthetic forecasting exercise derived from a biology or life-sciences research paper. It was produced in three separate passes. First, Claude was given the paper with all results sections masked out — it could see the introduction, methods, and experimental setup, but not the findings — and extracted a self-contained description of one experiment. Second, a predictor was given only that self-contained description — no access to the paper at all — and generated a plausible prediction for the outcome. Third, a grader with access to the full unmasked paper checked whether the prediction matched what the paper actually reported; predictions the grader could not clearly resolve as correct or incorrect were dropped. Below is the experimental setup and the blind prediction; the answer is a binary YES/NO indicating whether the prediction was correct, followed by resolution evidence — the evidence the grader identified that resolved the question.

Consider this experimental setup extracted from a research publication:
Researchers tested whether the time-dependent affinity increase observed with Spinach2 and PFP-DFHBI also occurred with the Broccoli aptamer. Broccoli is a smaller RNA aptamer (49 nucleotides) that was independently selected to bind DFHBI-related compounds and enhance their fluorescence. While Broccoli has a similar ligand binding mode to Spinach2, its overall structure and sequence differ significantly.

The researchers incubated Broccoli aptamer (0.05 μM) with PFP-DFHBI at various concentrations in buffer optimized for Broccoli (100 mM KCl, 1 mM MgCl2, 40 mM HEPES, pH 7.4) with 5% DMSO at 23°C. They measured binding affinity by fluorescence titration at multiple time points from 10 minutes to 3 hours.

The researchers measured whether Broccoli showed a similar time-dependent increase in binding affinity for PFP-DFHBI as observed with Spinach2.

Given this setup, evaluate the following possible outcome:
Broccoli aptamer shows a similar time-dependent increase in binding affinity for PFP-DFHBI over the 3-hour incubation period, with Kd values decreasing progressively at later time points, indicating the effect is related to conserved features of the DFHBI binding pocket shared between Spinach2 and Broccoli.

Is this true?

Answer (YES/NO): YES